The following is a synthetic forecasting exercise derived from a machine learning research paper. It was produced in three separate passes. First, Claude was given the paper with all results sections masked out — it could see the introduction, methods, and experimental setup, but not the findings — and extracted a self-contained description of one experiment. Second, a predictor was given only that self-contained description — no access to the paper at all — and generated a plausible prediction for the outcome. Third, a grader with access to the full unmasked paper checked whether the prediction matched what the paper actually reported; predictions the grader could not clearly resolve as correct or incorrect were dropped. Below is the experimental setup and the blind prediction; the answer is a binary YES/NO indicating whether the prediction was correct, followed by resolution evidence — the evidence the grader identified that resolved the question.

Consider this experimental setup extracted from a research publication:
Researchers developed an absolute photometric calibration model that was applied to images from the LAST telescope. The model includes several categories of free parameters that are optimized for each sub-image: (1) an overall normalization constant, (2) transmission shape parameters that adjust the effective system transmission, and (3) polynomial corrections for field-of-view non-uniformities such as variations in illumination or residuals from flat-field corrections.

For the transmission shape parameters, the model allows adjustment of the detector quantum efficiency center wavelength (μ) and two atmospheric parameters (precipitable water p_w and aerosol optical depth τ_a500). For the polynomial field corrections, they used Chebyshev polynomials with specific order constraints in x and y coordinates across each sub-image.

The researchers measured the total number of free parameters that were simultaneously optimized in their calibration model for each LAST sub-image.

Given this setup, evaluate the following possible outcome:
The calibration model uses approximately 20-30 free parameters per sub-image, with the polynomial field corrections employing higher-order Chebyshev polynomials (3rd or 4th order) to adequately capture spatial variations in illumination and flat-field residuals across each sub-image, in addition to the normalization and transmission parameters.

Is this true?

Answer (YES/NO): NO